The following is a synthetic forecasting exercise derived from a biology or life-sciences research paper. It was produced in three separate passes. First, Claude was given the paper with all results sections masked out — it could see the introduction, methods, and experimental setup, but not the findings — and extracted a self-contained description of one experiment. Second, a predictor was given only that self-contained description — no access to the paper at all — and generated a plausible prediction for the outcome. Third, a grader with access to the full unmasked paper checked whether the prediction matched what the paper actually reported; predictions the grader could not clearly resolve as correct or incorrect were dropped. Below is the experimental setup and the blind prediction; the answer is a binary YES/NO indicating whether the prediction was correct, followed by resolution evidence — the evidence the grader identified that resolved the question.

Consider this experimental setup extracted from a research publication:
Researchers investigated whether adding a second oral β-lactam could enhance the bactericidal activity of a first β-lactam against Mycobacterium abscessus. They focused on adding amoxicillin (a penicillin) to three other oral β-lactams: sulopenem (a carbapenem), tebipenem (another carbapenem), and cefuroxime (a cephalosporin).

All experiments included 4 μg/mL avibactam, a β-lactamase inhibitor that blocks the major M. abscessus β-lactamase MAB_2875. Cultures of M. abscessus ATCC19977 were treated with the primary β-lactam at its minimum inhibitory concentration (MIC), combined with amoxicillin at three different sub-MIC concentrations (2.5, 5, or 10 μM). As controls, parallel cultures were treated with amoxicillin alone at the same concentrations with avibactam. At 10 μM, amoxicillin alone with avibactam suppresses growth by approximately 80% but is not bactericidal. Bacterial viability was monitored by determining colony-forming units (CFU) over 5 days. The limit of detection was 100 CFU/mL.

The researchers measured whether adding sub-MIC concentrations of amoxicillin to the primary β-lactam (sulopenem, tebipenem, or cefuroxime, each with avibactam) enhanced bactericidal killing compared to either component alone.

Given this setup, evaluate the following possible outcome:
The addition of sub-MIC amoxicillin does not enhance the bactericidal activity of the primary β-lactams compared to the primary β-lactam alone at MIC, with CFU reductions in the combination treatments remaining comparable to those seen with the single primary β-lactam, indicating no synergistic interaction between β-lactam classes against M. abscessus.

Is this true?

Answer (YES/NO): NO